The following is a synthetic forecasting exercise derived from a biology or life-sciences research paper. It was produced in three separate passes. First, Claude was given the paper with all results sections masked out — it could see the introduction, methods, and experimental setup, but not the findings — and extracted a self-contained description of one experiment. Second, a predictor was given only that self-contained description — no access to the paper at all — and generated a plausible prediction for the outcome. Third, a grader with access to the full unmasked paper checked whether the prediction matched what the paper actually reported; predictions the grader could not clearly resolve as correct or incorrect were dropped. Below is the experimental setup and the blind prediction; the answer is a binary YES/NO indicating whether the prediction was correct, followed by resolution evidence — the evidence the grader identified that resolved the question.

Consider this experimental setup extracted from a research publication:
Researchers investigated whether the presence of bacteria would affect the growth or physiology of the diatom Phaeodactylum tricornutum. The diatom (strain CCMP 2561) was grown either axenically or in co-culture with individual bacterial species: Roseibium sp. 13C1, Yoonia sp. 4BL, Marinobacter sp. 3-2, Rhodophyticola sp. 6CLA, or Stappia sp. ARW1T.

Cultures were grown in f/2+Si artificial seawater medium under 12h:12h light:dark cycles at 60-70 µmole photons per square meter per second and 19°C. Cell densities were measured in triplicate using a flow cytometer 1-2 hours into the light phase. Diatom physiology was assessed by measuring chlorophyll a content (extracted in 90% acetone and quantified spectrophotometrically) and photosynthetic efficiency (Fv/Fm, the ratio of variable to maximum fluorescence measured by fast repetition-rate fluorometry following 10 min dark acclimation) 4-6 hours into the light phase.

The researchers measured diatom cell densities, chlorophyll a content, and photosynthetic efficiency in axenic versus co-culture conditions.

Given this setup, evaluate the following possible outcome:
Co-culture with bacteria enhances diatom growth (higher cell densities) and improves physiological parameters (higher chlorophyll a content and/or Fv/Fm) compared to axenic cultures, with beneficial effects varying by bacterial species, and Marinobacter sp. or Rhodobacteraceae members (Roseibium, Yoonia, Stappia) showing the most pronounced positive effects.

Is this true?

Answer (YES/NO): NO